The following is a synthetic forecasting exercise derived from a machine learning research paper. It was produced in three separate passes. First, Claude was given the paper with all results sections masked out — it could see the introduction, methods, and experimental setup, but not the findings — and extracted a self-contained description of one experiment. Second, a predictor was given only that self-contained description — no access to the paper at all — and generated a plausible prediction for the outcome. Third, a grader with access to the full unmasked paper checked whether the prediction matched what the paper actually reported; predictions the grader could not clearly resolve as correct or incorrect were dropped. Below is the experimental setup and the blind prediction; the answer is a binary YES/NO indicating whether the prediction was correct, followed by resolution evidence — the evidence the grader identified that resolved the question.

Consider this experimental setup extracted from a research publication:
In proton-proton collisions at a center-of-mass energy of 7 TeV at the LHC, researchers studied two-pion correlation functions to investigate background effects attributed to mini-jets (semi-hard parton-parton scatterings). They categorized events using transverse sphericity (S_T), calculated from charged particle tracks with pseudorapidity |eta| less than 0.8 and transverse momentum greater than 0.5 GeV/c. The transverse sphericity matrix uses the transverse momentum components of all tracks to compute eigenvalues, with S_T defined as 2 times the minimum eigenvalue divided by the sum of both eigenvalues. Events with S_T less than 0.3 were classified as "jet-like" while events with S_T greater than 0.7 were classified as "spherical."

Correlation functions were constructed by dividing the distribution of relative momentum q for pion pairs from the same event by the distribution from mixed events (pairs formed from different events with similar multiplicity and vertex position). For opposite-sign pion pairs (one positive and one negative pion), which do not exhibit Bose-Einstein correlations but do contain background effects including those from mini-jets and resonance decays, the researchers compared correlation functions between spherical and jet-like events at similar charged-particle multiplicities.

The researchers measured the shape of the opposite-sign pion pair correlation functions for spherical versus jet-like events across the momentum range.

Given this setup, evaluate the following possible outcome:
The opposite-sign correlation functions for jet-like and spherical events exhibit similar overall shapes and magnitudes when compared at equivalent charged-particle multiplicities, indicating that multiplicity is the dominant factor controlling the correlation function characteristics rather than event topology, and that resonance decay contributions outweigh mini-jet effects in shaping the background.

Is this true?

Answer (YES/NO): NO